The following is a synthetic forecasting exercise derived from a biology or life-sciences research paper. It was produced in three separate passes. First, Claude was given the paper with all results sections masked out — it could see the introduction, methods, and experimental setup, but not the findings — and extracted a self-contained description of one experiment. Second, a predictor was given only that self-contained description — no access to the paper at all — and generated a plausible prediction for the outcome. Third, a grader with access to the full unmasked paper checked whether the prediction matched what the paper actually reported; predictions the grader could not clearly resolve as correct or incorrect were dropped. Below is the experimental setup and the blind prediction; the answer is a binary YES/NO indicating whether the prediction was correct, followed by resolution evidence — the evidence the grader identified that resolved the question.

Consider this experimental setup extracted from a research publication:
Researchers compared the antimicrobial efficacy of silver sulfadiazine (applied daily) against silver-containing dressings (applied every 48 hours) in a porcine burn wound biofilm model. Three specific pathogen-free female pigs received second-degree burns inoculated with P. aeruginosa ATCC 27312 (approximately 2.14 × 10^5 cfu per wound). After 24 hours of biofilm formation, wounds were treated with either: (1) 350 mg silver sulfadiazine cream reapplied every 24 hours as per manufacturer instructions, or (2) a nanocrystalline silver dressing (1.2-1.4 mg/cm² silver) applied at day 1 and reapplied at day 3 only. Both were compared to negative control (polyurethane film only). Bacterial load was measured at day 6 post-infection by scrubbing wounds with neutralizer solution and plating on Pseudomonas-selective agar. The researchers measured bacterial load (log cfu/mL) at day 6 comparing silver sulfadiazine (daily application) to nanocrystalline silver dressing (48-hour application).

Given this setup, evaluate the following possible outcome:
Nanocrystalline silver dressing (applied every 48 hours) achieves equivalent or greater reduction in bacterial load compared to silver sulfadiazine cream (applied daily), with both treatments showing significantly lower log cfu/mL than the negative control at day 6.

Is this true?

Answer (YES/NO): YES